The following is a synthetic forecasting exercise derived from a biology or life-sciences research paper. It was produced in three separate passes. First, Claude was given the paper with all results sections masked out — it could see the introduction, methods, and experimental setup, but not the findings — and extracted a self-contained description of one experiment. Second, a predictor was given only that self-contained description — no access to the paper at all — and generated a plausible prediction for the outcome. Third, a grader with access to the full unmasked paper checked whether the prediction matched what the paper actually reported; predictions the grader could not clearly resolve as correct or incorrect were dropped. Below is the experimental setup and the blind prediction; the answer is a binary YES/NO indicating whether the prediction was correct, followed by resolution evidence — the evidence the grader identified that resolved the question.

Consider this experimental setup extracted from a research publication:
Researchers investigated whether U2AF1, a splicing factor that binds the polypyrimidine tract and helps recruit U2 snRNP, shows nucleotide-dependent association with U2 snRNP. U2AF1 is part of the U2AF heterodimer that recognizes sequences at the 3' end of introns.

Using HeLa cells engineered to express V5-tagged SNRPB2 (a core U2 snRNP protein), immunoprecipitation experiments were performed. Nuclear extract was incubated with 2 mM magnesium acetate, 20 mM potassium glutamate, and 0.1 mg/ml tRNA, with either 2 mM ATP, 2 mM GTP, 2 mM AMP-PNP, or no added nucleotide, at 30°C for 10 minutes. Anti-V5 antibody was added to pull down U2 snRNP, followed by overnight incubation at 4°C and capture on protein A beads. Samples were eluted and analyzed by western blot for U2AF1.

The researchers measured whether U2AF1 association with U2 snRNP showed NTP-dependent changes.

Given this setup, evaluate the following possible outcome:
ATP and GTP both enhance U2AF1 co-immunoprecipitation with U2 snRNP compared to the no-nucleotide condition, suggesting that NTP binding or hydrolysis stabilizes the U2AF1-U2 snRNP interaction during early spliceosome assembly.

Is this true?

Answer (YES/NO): NO